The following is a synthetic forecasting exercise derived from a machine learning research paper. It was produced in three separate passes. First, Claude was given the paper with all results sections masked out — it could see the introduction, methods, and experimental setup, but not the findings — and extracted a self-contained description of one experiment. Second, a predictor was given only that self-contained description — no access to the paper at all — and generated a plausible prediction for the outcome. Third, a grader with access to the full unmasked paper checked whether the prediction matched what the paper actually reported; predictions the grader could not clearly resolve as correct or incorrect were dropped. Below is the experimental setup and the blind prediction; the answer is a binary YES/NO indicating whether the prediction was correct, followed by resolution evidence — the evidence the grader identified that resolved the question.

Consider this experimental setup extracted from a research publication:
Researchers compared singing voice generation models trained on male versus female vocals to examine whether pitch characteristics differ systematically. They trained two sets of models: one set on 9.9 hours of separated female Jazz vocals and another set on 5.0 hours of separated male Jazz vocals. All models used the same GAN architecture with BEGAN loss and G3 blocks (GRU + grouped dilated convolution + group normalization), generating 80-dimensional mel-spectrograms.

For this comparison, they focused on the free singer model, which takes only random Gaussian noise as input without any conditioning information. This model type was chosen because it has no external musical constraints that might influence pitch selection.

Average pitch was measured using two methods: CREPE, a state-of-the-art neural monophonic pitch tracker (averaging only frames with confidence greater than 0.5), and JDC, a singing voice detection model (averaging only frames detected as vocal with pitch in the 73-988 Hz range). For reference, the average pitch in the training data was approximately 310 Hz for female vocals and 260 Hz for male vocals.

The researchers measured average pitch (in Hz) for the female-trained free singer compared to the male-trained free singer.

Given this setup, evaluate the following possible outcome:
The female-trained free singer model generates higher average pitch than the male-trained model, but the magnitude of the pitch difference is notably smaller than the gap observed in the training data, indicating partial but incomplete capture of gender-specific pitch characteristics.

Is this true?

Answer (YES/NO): NO